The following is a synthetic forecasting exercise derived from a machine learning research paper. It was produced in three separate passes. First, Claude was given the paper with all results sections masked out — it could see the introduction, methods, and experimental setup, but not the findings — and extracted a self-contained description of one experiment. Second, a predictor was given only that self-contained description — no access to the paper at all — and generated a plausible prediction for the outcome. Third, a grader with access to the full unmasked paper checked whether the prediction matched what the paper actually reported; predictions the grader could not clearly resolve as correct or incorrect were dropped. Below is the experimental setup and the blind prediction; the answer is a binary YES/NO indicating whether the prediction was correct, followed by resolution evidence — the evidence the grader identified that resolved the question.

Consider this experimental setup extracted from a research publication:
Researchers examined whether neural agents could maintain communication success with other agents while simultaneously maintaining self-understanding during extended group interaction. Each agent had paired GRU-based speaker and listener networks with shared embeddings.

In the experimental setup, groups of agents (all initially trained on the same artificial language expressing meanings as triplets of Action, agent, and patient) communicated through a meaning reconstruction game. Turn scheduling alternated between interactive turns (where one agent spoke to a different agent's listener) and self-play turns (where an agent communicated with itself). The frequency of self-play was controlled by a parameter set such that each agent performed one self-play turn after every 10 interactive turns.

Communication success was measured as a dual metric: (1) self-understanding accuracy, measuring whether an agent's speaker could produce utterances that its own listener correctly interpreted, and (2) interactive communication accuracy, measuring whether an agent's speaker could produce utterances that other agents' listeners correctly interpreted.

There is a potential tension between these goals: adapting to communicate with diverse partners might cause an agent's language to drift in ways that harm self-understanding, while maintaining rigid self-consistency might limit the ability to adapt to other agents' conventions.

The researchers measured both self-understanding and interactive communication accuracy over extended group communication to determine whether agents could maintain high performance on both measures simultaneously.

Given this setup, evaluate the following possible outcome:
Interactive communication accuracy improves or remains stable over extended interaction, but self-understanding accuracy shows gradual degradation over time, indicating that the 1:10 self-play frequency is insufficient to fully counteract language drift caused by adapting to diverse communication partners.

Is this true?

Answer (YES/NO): NO